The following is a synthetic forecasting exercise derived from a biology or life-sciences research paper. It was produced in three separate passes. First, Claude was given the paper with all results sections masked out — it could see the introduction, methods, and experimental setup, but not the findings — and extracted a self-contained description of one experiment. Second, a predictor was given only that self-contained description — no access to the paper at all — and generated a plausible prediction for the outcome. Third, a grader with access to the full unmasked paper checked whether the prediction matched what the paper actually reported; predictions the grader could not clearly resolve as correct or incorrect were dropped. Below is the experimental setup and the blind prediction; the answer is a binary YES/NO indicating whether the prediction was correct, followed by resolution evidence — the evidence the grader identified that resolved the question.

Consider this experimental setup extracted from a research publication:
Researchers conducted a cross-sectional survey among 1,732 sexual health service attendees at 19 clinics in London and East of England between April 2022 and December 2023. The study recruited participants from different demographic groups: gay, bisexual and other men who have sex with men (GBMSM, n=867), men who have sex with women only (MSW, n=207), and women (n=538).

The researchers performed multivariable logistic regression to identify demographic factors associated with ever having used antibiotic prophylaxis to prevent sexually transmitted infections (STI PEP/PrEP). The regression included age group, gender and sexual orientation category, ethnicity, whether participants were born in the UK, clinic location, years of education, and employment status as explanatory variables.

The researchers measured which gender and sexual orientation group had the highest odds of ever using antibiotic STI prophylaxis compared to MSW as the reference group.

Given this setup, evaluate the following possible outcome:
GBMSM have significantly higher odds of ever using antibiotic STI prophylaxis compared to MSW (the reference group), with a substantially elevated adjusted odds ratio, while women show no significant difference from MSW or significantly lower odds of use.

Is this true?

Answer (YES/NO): NO